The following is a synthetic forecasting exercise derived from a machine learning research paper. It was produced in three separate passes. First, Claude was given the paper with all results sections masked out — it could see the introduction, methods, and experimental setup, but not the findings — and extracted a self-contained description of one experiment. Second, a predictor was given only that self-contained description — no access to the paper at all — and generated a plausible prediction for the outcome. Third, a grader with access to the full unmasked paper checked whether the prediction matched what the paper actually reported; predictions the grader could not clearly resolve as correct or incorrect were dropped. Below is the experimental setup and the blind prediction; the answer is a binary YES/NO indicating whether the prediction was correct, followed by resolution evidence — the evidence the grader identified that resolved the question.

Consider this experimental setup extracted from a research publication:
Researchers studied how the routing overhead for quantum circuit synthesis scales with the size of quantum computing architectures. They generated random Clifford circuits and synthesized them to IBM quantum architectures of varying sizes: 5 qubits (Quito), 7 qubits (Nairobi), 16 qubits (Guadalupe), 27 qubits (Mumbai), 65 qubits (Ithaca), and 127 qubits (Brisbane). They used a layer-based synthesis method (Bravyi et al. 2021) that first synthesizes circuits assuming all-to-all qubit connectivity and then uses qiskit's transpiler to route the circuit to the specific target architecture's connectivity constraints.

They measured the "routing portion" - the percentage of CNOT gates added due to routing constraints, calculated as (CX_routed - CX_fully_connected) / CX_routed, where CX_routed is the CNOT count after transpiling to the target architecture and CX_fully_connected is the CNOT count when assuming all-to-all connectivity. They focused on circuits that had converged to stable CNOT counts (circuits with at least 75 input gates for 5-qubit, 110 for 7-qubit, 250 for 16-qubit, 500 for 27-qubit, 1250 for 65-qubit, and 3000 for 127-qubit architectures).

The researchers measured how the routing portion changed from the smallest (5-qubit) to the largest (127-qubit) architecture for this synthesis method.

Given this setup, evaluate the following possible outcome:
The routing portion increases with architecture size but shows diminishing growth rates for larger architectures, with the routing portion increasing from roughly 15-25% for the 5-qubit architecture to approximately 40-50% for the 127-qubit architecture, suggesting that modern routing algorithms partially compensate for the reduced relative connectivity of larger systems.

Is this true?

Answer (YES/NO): NO